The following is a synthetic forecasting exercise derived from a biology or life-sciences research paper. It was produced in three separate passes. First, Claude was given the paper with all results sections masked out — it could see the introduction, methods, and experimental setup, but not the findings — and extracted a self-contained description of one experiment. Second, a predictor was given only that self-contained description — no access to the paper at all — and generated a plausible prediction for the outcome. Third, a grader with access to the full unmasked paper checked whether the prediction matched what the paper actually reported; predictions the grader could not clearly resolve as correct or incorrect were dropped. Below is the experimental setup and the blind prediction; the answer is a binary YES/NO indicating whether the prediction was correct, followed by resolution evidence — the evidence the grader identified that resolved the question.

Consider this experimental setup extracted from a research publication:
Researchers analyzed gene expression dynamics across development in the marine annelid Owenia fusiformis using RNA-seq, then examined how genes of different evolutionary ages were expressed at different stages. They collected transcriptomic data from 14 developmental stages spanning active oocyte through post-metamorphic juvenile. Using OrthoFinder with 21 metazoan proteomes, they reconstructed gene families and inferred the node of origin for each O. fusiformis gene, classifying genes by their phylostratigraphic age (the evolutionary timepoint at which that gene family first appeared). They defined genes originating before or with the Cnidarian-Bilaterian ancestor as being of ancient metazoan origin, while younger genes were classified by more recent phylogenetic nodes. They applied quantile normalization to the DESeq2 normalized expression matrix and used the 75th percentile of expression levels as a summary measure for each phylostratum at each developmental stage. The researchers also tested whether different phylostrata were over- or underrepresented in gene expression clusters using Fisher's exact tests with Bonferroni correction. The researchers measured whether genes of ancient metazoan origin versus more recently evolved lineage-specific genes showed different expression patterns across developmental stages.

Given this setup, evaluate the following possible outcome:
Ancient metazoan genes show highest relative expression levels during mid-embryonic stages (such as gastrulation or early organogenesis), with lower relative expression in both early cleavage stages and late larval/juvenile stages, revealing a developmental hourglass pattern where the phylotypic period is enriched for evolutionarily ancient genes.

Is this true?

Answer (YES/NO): NO